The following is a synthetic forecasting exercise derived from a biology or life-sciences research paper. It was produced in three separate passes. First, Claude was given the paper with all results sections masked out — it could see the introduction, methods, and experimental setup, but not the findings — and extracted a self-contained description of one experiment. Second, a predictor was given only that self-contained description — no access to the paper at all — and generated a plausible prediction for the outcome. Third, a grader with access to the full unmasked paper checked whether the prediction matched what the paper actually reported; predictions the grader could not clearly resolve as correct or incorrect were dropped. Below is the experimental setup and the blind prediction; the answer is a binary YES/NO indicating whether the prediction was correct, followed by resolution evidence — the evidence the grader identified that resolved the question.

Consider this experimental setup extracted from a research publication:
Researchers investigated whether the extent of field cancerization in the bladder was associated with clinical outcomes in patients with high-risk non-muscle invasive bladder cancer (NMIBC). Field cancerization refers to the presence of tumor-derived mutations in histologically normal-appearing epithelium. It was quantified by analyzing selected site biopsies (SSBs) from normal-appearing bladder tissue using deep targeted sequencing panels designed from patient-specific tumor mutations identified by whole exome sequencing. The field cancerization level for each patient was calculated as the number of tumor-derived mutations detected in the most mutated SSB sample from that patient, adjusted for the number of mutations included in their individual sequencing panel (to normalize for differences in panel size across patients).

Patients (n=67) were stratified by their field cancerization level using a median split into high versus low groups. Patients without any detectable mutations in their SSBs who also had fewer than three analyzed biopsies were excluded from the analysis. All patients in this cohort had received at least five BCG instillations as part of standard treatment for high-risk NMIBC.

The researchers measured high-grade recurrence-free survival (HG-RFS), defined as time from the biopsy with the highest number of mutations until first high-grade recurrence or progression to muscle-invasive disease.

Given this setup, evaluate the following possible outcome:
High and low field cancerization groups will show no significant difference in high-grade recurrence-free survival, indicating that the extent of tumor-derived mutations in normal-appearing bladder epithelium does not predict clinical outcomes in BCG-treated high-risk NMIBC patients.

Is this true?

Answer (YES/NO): NO